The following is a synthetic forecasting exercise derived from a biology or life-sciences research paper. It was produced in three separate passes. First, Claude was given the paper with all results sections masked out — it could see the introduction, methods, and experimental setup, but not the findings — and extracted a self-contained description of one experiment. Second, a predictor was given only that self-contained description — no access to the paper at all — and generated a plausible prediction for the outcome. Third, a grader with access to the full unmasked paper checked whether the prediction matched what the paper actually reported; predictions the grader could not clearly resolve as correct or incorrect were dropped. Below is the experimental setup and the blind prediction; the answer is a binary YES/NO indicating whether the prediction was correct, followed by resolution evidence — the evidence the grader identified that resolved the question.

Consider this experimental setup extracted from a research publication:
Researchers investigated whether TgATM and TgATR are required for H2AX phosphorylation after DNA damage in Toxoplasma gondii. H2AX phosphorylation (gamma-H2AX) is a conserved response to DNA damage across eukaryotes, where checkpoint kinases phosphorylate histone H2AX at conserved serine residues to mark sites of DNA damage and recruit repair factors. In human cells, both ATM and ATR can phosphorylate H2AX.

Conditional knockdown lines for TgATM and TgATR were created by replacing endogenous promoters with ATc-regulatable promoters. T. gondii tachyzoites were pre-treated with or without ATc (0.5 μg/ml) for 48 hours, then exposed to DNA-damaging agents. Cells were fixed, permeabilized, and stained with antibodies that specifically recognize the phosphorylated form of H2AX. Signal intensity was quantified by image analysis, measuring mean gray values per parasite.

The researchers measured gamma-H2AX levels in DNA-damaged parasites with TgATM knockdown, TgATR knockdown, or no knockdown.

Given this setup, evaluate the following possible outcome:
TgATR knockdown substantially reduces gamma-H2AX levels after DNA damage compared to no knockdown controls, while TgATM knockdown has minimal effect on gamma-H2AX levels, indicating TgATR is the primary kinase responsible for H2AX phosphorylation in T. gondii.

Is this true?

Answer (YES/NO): NO